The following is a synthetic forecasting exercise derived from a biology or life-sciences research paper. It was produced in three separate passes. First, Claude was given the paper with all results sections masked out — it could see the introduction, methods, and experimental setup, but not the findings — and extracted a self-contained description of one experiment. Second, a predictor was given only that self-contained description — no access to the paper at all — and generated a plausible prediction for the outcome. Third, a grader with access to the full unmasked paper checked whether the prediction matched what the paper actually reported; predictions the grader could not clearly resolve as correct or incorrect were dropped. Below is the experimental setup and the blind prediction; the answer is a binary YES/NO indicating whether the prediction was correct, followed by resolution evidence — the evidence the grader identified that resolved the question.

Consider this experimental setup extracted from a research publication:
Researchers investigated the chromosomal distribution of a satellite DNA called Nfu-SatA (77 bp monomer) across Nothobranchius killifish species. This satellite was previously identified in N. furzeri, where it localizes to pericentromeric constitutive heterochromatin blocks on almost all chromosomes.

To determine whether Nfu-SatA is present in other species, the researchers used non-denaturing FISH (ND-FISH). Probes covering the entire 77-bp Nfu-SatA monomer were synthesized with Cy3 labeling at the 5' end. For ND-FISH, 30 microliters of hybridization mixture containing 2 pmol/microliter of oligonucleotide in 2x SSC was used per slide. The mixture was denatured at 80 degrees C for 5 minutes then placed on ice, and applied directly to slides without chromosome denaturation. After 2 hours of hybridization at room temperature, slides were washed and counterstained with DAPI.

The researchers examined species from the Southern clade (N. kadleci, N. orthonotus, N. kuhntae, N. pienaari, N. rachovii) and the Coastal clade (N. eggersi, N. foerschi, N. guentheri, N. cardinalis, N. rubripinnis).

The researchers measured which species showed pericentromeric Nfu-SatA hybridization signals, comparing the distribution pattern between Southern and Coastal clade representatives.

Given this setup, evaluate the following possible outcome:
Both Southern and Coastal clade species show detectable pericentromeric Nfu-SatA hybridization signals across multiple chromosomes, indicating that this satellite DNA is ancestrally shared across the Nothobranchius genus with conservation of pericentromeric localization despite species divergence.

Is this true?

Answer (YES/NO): NO